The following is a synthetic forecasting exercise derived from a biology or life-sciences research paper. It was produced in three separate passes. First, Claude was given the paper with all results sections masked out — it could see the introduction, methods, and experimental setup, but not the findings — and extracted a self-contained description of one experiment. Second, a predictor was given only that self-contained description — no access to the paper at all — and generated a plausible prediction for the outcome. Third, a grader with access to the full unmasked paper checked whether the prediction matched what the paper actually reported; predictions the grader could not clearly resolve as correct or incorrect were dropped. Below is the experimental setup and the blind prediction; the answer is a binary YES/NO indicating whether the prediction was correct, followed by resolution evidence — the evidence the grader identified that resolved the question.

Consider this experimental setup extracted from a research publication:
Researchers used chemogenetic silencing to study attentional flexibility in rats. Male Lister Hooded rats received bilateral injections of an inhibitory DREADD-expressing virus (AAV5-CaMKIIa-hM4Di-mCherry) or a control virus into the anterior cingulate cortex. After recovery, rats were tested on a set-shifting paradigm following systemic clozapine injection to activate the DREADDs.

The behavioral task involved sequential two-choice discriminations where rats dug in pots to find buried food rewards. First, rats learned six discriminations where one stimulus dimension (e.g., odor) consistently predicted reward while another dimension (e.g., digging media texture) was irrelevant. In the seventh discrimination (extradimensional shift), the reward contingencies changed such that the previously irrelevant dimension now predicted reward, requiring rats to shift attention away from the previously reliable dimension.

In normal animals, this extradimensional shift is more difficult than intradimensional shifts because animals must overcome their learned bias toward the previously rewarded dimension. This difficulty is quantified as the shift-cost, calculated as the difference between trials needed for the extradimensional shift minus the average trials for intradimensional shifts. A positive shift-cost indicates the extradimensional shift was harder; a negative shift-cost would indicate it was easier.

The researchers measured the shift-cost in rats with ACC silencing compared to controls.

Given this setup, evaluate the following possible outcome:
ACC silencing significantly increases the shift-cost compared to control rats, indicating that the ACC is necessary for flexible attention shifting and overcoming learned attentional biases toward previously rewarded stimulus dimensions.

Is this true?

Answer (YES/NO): NO